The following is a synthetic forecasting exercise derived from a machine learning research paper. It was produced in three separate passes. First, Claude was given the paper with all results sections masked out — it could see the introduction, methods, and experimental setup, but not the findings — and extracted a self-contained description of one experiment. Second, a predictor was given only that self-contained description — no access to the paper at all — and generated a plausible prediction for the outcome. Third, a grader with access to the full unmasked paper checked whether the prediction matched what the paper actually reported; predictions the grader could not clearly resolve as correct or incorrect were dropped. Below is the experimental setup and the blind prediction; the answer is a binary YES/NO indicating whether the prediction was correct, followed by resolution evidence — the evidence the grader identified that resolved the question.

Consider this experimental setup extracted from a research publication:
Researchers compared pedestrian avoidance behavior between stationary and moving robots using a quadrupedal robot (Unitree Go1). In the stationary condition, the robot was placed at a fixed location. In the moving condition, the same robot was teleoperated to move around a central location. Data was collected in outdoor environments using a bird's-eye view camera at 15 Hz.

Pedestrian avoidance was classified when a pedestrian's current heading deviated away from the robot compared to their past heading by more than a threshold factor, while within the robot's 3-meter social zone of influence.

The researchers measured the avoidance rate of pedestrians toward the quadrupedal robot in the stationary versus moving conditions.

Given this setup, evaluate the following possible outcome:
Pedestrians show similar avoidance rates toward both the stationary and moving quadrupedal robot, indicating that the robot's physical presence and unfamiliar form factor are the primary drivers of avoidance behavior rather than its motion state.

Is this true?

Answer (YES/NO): YES